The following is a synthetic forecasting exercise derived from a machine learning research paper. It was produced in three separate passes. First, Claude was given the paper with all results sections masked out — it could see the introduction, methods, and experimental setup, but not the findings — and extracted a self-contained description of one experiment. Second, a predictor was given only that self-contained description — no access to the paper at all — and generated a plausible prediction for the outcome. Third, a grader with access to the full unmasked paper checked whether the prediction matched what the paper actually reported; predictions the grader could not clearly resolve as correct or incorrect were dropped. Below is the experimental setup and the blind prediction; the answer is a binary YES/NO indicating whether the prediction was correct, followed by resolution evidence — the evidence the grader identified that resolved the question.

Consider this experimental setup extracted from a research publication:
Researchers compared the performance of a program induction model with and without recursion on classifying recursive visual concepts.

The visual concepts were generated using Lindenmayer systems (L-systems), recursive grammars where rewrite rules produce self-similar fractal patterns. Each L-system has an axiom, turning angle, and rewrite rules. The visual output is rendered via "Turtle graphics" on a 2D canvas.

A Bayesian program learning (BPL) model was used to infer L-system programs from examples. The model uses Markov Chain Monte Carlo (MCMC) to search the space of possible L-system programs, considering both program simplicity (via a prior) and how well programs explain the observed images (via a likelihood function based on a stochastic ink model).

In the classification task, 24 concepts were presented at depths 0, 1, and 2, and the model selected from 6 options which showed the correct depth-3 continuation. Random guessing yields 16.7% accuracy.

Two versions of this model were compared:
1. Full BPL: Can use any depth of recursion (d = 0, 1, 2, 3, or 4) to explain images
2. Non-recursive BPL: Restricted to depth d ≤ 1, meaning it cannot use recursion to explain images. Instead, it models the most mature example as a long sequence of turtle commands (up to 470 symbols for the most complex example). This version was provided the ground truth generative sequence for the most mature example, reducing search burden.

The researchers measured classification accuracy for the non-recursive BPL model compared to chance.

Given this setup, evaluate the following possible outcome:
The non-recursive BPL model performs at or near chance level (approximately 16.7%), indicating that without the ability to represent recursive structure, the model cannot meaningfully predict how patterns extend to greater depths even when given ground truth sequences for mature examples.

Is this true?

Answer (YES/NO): NO